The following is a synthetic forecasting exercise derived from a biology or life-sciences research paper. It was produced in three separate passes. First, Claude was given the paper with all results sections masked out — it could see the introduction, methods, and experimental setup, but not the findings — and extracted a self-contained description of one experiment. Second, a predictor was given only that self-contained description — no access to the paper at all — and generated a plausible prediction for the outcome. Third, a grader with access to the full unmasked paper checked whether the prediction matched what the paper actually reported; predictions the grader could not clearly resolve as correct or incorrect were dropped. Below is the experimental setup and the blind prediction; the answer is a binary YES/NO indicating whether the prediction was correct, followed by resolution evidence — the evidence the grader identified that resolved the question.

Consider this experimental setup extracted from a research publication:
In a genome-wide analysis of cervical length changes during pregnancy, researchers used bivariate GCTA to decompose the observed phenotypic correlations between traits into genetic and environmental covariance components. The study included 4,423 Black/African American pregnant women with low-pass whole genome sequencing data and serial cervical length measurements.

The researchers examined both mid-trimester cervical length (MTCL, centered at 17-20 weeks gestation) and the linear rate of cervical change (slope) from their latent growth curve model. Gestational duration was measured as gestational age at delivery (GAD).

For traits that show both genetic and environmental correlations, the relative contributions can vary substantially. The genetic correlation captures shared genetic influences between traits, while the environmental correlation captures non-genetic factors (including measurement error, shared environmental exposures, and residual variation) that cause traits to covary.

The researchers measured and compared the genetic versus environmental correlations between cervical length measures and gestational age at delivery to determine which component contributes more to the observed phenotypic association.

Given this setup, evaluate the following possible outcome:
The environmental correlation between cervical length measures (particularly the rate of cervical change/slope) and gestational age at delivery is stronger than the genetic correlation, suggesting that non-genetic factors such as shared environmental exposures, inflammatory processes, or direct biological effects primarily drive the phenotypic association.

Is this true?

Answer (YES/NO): NO